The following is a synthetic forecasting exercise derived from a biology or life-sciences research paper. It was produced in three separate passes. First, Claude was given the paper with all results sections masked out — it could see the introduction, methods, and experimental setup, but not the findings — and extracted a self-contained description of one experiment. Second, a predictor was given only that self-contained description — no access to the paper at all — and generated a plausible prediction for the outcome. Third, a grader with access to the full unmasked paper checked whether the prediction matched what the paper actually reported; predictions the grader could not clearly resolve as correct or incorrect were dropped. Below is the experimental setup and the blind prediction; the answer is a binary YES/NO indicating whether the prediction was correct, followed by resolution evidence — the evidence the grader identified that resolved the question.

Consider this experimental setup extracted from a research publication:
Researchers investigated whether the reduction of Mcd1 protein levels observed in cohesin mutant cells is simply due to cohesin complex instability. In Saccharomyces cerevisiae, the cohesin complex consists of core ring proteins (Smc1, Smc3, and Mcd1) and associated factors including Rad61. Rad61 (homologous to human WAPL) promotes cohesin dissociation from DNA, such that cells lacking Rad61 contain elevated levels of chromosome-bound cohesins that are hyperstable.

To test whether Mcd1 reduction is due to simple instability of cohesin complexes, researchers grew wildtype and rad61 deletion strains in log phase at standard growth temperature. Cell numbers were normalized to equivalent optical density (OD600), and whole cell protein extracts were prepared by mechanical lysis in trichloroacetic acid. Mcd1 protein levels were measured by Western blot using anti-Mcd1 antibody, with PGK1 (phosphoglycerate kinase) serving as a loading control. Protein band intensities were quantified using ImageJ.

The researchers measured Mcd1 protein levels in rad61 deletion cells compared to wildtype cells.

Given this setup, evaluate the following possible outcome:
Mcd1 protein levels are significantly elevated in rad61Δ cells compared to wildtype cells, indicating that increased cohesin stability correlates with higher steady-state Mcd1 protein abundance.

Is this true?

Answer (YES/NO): NO